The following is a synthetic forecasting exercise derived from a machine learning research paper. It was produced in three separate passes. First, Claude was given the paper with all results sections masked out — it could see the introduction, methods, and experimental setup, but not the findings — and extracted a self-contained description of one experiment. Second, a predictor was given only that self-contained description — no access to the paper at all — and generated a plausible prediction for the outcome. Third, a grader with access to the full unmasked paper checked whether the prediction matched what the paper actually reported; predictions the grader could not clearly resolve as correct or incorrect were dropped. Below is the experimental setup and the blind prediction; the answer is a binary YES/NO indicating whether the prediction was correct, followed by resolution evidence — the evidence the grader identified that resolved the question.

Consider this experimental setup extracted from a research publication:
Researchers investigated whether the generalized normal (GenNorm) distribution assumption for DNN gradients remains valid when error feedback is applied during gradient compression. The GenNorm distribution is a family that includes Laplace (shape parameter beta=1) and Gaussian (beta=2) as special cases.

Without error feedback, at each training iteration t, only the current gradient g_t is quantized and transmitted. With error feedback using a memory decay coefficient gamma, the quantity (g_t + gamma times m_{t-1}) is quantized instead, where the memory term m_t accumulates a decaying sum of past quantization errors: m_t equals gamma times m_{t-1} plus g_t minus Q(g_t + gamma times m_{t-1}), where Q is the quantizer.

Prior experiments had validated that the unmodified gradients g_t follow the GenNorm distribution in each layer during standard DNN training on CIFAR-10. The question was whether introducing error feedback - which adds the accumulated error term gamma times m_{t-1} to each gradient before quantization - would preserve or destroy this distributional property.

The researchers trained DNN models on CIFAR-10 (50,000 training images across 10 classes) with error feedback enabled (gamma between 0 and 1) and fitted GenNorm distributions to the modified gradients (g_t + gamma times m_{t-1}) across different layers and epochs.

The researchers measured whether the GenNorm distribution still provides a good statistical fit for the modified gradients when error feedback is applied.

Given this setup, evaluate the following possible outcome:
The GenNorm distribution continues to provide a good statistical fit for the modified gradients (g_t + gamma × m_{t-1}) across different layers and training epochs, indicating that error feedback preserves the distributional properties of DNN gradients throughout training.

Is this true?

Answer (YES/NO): YES